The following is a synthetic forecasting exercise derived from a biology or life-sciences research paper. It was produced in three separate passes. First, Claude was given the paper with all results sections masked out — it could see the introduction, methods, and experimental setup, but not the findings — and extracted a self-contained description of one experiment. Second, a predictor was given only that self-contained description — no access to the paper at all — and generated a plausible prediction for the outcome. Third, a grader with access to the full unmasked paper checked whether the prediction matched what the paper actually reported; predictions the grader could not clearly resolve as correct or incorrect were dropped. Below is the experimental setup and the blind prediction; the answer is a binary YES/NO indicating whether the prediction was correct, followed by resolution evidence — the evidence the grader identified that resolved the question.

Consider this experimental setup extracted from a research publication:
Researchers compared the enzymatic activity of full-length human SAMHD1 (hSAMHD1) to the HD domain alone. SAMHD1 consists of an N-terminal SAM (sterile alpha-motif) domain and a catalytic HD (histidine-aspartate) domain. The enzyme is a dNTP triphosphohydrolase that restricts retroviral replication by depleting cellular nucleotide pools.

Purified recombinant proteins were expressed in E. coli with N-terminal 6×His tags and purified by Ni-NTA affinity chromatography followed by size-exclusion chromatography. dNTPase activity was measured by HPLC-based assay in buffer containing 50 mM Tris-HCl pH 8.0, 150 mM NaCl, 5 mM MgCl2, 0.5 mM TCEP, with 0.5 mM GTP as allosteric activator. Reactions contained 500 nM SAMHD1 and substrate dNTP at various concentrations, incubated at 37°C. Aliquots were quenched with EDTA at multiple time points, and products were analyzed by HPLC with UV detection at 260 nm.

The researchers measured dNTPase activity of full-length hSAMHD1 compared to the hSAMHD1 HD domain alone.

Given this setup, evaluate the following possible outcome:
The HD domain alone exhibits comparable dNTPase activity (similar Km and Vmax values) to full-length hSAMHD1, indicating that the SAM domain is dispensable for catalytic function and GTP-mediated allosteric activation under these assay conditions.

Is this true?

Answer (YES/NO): NO